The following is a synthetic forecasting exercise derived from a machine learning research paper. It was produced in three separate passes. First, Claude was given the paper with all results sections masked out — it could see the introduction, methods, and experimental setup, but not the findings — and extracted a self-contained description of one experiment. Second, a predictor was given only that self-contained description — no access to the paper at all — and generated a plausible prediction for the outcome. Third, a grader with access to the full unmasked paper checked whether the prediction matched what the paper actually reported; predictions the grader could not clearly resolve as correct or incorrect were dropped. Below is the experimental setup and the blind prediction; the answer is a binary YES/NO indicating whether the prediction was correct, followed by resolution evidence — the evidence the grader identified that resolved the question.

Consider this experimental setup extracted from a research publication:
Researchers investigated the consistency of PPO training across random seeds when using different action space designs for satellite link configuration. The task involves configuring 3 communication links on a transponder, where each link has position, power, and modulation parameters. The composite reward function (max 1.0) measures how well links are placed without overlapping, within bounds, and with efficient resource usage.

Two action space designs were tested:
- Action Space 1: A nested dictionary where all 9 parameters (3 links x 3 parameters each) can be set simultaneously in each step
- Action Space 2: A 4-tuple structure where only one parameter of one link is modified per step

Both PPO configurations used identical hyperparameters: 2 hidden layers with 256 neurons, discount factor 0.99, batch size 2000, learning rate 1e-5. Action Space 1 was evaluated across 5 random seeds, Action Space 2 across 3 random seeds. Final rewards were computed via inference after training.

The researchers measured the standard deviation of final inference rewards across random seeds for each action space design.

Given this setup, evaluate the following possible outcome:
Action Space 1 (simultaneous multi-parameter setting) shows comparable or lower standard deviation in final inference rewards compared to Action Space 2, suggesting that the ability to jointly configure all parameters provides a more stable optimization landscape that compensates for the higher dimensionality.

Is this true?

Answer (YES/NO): YES